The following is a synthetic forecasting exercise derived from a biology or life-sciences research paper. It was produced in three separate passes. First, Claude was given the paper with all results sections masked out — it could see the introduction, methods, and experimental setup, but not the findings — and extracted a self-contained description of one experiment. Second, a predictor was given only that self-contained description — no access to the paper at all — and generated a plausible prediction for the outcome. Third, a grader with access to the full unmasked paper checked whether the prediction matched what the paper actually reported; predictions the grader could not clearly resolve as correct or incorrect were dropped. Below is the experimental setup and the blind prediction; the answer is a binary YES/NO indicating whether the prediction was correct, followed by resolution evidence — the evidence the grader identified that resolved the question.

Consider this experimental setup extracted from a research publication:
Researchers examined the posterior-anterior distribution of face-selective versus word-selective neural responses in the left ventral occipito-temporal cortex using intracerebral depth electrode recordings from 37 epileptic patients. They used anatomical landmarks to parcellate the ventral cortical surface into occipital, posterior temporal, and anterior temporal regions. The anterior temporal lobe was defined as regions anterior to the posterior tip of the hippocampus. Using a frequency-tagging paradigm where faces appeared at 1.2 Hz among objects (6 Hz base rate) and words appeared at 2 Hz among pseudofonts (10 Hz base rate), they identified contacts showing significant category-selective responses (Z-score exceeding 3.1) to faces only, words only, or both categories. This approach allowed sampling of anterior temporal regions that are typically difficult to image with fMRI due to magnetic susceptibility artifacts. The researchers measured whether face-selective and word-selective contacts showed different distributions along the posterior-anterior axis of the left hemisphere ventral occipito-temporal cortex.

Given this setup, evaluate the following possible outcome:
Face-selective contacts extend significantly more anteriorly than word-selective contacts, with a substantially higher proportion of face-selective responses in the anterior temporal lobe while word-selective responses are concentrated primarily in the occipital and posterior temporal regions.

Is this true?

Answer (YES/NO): NO